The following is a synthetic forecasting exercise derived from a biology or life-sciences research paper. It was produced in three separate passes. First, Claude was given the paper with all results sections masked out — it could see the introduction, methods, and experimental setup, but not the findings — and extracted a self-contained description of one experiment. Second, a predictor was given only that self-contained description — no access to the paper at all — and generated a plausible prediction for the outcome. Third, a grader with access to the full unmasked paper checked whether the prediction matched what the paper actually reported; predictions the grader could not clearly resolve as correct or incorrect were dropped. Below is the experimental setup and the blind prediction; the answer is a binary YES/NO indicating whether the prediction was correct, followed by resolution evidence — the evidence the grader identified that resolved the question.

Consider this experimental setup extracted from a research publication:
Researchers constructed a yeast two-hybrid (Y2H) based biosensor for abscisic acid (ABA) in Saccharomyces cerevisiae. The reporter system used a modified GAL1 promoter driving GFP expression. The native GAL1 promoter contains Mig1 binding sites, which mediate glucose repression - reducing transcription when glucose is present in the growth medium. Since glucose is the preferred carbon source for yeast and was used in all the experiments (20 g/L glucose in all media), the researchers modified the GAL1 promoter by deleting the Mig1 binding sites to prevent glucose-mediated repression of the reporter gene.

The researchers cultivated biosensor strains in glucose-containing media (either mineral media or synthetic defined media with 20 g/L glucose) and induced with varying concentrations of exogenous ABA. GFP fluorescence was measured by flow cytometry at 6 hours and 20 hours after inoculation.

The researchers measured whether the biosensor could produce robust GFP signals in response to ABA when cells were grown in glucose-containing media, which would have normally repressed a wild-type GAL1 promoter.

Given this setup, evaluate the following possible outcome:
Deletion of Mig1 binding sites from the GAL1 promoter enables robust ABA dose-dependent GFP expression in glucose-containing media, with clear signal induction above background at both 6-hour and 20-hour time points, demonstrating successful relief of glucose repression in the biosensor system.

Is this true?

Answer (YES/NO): YES